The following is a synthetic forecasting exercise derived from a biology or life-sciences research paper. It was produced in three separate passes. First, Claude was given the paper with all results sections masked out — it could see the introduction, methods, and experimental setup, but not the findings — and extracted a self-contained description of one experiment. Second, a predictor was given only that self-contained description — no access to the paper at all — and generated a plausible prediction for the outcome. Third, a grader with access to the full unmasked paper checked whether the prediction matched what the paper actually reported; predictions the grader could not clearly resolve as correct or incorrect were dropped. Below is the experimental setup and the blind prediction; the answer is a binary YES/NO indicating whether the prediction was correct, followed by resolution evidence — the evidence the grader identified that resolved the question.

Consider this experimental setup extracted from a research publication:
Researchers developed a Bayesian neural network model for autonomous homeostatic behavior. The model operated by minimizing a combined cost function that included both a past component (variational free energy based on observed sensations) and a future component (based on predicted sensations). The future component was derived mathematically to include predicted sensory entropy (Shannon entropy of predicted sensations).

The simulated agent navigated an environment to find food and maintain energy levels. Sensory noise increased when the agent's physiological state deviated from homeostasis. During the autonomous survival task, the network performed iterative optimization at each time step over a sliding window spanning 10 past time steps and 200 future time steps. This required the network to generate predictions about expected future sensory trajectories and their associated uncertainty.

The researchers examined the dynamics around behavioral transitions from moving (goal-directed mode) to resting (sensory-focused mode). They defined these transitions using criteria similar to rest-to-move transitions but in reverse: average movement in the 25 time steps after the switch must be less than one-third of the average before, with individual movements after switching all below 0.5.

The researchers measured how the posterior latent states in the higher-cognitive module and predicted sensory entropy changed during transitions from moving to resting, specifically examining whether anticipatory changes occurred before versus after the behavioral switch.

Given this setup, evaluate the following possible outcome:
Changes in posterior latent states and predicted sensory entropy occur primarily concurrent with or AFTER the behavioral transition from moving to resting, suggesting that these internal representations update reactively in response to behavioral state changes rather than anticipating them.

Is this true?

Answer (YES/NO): NO